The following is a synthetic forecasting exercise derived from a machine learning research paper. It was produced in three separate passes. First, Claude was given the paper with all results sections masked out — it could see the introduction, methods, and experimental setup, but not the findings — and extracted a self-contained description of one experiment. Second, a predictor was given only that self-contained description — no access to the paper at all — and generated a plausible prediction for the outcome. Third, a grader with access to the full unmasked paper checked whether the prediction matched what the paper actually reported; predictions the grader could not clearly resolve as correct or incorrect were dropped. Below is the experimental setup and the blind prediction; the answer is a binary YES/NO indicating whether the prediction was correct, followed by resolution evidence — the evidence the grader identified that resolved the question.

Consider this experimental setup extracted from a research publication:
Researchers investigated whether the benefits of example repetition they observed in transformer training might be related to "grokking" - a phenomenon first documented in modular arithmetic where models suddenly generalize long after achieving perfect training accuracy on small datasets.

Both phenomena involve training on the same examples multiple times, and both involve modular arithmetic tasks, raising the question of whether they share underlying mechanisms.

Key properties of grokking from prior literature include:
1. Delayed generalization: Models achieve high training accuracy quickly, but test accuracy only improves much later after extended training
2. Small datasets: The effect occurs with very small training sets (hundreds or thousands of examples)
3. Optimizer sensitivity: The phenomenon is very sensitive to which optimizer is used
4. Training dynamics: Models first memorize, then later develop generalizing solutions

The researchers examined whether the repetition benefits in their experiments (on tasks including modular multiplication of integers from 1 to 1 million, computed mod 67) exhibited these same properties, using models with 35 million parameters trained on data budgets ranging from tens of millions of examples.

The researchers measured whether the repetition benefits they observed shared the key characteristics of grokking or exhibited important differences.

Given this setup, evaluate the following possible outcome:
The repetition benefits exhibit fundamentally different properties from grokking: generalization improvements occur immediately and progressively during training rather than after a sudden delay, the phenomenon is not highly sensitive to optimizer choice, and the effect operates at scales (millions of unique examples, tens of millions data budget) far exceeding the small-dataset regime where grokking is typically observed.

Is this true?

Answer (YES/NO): YES